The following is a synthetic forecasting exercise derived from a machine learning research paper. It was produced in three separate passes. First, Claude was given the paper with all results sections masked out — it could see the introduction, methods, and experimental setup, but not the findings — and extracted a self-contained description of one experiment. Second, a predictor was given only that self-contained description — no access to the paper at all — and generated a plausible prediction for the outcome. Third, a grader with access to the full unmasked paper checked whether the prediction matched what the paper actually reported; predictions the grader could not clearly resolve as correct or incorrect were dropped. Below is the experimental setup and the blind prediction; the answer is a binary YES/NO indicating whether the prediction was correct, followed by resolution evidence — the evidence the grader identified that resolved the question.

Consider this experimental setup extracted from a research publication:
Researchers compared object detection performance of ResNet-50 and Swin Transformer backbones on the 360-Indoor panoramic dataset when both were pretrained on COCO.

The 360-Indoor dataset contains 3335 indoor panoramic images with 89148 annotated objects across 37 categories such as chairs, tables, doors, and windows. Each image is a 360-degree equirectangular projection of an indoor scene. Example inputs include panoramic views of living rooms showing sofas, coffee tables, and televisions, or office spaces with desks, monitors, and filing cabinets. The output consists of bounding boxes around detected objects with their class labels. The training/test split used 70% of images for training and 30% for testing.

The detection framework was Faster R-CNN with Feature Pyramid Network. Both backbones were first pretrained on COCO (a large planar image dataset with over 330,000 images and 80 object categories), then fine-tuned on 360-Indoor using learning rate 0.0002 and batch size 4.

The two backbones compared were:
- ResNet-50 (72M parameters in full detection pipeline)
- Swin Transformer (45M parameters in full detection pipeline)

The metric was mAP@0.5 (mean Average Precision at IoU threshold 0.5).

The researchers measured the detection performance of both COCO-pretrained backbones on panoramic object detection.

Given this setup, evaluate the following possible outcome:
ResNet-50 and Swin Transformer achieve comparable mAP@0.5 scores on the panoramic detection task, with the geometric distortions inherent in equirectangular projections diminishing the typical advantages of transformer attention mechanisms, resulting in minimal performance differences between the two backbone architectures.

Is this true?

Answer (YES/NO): YES